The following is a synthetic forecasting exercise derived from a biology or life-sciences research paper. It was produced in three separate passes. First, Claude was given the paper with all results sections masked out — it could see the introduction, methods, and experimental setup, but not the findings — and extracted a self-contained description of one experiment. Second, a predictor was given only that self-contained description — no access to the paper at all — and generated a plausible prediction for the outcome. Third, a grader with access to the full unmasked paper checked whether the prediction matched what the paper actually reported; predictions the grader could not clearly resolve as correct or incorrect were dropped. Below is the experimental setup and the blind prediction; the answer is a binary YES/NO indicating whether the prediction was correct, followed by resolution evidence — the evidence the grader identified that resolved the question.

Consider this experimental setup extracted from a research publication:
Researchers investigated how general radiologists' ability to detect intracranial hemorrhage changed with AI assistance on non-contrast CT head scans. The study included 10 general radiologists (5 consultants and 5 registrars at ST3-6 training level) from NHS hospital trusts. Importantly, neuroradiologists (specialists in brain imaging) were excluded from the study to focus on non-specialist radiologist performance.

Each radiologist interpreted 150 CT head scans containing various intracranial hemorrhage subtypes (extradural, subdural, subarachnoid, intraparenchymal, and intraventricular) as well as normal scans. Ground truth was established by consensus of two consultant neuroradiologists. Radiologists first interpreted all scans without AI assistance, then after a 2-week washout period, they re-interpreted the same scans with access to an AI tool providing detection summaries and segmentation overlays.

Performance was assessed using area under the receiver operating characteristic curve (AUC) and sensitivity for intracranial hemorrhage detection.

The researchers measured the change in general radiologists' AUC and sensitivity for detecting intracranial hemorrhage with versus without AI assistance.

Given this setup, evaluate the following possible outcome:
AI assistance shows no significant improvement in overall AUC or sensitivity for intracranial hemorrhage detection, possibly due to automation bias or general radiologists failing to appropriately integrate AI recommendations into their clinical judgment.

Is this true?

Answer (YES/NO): NO